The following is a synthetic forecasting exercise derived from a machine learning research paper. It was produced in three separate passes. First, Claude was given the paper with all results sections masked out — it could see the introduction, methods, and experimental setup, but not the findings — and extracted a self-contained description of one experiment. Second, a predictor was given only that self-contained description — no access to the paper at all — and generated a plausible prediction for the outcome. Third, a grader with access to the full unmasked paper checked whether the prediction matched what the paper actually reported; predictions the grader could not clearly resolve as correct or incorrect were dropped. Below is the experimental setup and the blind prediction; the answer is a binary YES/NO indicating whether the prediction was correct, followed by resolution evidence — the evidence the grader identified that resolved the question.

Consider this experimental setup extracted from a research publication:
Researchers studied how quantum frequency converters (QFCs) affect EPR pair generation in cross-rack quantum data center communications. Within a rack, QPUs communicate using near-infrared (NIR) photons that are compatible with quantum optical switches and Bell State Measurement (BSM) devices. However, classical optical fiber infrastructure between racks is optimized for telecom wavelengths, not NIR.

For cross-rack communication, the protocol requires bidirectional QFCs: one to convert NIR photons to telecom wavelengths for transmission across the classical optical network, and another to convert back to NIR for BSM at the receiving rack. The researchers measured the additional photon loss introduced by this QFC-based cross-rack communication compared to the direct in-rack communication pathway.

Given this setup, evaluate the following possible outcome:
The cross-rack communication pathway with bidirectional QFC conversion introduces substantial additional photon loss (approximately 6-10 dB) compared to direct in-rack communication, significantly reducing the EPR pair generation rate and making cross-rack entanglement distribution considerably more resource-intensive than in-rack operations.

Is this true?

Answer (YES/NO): NO